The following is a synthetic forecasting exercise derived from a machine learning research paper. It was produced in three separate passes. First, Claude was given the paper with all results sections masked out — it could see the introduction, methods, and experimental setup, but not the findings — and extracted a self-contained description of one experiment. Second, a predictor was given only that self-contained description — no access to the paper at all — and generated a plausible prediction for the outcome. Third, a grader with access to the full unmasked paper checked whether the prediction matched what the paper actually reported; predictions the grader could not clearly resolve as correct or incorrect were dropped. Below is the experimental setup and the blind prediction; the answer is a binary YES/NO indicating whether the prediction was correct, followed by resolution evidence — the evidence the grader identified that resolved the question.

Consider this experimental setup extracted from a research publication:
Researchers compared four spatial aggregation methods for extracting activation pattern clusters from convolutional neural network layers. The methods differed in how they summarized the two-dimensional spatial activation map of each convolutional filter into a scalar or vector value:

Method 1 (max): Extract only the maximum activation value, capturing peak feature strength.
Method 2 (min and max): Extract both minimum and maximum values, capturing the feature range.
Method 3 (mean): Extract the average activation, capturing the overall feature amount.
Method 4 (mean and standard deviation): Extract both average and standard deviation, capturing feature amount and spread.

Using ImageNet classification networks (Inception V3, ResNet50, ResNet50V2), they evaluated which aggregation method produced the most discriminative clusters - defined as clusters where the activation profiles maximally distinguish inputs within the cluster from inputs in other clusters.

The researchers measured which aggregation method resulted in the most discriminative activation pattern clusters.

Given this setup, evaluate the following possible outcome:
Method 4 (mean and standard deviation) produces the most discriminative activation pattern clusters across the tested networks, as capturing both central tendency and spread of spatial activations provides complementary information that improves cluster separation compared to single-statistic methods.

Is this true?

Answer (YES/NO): YES